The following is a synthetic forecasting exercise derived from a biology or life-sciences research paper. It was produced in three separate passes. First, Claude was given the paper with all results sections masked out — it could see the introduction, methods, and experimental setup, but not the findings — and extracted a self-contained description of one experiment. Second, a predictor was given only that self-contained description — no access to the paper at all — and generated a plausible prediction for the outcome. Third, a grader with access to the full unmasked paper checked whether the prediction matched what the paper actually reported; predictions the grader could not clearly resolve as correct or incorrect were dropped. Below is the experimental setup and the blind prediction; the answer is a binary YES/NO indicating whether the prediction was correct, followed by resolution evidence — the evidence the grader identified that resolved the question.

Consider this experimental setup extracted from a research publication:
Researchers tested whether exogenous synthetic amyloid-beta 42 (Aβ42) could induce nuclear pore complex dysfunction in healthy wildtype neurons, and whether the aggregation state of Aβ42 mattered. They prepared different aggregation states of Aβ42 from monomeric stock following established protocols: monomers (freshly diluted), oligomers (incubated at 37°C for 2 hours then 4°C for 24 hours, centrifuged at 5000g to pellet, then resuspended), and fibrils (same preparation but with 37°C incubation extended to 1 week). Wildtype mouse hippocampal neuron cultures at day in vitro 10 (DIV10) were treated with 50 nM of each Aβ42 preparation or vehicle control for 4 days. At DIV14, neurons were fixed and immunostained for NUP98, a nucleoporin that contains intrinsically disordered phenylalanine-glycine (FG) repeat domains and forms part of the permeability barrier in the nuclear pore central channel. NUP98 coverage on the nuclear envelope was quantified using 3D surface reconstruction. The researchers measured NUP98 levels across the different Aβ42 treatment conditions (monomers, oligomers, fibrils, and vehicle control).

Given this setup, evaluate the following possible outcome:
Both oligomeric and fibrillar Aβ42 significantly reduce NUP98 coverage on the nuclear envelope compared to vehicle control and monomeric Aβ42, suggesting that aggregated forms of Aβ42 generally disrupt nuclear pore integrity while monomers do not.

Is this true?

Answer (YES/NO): NO